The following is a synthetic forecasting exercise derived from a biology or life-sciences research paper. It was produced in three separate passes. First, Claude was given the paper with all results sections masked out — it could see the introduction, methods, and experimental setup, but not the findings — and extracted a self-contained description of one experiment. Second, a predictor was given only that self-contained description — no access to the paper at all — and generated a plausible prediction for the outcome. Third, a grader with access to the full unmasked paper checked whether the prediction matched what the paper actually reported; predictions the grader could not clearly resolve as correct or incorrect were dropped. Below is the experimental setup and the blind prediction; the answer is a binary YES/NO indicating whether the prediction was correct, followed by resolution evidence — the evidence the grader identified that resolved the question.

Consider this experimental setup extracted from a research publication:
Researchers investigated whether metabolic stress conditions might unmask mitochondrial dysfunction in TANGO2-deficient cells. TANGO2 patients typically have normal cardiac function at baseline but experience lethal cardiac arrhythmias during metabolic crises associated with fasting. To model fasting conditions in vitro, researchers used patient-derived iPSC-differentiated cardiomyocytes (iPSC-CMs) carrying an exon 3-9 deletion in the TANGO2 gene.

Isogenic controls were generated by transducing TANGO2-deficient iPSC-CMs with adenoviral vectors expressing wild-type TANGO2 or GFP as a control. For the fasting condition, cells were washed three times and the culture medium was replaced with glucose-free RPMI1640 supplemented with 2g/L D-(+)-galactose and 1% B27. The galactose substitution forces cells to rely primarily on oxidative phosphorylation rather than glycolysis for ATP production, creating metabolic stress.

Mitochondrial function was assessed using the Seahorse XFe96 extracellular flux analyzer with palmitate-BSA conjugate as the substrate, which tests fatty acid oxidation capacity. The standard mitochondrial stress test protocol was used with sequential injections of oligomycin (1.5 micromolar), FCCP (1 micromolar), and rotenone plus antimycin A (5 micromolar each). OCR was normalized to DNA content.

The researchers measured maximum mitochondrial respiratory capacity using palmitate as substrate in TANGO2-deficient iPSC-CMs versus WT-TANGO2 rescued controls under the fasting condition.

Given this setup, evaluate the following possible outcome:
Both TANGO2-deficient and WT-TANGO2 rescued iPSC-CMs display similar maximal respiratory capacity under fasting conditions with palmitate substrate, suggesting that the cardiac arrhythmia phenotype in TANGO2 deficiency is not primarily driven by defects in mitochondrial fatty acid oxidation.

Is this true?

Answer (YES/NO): YES